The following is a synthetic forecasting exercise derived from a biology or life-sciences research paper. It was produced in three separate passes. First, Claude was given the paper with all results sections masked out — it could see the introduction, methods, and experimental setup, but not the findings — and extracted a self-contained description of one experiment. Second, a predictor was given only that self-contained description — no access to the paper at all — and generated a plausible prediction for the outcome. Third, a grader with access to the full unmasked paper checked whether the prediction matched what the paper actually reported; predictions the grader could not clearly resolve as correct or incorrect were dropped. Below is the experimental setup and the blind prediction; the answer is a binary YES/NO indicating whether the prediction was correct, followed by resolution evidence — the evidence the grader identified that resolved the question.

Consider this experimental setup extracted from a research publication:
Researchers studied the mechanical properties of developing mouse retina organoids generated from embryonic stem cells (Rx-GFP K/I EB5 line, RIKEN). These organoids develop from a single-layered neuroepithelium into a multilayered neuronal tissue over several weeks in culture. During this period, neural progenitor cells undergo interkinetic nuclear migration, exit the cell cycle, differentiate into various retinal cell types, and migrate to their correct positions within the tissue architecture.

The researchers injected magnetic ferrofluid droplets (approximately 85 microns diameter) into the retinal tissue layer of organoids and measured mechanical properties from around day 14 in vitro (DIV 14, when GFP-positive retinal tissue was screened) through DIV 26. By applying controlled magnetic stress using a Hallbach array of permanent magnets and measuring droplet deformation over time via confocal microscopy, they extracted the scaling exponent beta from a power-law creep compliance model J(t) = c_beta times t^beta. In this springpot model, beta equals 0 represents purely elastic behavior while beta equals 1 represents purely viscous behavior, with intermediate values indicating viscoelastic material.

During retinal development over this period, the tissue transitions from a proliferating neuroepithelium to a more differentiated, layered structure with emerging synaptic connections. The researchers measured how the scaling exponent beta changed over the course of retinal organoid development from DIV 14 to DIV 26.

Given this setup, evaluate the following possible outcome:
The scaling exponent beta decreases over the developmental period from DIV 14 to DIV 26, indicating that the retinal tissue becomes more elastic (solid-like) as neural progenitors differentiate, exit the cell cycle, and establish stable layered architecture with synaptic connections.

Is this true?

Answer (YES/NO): NO